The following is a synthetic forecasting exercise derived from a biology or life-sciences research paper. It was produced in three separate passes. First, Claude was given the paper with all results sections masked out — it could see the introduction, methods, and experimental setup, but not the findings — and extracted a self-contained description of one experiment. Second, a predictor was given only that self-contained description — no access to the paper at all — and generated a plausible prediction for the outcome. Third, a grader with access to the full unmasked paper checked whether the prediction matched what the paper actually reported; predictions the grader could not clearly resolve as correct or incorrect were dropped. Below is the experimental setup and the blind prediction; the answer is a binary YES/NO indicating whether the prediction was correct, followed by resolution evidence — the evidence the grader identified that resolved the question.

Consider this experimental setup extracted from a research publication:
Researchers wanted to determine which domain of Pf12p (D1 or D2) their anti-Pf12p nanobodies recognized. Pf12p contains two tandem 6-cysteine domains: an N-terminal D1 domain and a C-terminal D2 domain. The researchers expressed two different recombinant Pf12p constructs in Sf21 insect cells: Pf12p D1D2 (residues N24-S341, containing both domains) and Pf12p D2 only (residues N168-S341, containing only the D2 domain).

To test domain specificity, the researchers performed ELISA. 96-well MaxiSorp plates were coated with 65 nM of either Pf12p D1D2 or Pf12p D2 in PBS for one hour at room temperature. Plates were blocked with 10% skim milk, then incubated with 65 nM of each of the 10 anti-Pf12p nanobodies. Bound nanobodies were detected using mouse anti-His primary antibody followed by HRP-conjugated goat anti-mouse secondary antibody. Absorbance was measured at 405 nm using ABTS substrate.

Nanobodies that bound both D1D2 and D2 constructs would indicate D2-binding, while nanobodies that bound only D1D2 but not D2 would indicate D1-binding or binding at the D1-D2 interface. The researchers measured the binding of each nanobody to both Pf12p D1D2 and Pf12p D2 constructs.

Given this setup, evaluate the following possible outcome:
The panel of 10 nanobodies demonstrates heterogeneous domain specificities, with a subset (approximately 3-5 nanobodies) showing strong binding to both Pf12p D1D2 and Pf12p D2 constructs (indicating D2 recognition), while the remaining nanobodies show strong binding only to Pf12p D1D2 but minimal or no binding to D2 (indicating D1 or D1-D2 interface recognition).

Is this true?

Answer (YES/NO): YES